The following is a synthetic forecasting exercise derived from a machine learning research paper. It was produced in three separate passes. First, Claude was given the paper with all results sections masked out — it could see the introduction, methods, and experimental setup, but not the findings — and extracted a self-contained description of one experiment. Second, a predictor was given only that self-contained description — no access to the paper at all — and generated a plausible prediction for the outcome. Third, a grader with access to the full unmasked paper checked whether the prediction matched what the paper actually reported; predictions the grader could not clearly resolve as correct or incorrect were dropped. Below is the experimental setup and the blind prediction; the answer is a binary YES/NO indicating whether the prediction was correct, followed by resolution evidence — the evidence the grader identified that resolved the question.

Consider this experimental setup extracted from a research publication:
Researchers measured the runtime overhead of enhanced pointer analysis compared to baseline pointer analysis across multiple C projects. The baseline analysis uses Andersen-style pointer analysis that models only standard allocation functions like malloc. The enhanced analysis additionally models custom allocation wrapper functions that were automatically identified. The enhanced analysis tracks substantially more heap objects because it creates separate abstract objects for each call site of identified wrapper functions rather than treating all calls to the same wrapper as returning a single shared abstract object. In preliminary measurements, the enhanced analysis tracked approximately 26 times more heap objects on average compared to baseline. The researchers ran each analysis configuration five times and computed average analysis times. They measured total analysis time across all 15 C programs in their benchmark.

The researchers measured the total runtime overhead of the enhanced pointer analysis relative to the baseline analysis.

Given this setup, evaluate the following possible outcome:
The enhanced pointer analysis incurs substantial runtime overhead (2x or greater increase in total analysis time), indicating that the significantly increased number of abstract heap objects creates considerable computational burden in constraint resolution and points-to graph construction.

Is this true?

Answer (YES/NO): NO